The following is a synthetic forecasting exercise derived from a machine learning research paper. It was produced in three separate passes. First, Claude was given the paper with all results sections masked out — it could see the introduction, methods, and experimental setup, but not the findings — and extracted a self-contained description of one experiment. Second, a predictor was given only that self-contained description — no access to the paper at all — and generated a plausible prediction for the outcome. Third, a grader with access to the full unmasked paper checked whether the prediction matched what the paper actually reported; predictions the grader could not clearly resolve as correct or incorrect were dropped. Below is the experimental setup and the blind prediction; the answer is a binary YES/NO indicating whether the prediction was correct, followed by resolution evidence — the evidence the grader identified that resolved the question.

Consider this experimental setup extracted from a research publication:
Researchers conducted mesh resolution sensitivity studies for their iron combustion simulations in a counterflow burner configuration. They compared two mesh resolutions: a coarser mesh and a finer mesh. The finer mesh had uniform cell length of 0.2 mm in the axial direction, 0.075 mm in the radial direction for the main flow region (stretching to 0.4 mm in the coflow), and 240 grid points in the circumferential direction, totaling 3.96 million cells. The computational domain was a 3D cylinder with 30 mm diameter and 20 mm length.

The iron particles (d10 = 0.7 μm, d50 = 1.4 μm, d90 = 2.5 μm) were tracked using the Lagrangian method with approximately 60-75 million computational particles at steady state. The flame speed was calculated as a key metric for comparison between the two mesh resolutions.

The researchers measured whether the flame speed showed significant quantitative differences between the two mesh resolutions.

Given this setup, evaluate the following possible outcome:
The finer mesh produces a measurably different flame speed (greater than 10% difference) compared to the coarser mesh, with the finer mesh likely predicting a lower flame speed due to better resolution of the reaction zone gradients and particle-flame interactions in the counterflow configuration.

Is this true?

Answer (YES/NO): NO